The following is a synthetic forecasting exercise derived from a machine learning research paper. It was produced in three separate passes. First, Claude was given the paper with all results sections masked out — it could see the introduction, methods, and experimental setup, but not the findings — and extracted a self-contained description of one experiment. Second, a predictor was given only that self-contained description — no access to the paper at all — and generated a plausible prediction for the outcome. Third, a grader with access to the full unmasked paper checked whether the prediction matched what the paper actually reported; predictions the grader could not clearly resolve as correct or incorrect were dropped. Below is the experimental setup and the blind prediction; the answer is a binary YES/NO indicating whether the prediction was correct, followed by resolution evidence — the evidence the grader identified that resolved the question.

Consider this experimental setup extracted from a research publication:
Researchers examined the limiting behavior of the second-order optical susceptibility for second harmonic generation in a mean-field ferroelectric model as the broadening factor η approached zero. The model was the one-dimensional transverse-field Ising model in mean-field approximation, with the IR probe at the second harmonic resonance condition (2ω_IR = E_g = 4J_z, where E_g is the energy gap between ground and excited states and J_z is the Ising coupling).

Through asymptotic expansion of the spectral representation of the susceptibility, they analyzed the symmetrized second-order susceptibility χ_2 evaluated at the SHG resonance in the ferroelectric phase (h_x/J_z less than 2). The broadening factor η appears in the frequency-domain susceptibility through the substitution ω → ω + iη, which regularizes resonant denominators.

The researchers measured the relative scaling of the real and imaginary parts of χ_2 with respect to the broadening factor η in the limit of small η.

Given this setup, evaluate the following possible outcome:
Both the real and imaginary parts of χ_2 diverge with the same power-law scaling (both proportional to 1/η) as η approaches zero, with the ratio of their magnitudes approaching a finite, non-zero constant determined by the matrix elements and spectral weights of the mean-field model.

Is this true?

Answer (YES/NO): NO